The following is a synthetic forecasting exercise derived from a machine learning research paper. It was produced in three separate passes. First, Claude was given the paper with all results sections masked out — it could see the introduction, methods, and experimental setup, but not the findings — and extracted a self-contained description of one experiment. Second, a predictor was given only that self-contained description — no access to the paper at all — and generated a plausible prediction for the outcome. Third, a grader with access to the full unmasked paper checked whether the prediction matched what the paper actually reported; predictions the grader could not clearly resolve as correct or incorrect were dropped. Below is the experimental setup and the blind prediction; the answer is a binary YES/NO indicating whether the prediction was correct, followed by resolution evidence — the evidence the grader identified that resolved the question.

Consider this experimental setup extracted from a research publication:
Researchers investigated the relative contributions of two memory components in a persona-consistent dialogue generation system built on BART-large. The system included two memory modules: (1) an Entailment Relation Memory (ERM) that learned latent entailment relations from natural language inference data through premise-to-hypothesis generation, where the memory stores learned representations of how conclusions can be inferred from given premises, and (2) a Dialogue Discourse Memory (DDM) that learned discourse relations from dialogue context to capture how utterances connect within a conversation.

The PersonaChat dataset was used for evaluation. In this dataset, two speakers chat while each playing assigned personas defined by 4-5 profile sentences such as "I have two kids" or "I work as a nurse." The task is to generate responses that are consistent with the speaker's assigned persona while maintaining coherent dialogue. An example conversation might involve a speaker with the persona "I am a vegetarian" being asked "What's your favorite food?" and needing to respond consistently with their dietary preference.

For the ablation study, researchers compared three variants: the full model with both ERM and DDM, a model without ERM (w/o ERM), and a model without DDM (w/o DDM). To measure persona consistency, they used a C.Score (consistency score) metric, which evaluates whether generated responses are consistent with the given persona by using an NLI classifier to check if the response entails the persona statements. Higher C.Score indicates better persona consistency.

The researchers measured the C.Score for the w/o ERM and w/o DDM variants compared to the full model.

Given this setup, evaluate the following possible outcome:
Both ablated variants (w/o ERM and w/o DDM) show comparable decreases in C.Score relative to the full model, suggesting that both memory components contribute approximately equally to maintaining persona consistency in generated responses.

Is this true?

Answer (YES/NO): NO